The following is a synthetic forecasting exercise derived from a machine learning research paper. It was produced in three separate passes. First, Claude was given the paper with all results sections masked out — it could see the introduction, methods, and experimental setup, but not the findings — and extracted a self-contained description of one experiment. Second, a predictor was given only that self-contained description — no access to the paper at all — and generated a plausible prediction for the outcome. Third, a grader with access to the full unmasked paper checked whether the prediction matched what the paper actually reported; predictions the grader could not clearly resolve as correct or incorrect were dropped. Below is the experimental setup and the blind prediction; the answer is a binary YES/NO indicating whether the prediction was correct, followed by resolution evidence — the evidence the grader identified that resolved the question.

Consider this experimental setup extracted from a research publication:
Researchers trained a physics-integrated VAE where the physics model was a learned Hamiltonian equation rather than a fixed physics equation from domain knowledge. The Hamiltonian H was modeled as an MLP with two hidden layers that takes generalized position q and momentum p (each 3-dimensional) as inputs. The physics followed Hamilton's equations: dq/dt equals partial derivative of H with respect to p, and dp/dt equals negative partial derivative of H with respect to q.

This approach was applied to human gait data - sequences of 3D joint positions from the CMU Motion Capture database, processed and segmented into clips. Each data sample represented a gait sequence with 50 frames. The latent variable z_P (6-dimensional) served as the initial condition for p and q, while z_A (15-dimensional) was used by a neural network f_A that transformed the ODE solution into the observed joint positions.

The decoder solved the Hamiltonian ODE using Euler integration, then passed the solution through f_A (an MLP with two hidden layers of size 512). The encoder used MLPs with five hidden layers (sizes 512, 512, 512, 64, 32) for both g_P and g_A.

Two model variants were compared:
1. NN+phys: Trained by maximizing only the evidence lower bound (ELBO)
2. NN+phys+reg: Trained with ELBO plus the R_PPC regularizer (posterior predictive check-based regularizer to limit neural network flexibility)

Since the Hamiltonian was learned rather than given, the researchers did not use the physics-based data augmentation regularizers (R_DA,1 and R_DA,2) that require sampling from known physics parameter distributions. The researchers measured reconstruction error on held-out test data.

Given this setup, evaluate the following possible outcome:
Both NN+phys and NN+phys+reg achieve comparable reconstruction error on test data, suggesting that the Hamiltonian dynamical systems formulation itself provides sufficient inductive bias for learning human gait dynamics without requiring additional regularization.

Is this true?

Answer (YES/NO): NO